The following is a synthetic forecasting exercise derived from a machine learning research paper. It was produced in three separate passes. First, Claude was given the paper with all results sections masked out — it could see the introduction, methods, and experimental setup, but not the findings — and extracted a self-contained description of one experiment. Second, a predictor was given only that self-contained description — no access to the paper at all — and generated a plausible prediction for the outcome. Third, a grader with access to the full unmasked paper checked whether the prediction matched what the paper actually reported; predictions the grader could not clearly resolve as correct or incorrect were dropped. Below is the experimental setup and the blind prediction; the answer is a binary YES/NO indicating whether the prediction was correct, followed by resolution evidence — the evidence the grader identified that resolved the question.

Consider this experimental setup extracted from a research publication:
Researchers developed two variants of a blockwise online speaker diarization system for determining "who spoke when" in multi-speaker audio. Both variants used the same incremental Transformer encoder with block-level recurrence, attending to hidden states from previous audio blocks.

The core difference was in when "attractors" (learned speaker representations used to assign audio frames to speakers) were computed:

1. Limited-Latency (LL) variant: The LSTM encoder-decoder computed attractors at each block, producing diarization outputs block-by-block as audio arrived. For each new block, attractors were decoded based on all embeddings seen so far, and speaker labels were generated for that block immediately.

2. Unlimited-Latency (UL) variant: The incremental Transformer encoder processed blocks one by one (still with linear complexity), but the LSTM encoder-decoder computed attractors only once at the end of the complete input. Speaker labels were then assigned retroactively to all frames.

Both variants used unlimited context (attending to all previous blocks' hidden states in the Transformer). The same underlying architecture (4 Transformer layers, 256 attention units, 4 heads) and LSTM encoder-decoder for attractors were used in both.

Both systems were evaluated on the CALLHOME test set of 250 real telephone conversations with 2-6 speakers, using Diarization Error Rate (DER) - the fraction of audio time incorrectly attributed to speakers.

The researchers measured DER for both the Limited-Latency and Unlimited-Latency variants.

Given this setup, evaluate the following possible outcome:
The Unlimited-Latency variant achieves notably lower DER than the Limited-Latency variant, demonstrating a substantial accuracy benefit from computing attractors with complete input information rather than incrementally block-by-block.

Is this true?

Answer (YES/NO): NO